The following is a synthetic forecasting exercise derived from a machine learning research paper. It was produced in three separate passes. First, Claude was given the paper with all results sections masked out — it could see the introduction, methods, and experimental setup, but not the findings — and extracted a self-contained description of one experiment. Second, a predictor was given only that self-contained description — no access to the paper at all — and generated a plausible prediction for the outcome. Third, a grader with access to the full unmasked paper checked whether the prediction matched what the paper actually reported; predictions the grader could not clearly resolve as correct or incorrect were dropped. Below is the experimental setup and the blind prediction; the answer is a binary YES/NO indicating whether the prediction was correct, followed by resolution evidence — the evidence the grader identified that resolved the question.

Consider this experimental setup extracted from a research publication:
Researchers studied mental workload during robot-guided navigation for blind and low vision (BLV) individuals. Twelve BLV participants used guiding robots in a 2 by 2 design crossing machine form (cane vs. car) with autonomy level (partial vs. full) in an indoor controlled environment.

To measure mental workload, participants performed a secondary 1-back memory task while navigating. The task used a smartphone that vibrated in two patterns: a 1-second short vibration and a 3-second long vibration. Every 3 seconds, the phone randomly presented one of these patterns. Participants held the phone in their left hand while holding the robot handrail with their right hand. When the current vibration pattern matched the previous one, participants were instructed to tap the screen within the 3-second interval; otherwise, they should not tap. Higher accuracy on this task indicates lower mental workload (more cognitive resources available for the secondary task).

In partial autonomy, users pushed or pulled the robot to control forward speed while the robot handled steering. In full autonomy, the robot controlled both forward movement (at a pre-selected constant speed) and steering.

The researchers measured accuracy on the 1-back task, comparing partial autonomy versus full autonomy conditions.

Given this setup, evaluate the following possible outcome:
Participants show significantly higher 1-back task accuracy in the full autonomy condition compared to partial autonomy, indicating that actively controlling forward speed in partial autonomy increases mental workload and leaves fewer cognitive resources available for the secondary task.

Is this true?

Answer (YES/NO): YES